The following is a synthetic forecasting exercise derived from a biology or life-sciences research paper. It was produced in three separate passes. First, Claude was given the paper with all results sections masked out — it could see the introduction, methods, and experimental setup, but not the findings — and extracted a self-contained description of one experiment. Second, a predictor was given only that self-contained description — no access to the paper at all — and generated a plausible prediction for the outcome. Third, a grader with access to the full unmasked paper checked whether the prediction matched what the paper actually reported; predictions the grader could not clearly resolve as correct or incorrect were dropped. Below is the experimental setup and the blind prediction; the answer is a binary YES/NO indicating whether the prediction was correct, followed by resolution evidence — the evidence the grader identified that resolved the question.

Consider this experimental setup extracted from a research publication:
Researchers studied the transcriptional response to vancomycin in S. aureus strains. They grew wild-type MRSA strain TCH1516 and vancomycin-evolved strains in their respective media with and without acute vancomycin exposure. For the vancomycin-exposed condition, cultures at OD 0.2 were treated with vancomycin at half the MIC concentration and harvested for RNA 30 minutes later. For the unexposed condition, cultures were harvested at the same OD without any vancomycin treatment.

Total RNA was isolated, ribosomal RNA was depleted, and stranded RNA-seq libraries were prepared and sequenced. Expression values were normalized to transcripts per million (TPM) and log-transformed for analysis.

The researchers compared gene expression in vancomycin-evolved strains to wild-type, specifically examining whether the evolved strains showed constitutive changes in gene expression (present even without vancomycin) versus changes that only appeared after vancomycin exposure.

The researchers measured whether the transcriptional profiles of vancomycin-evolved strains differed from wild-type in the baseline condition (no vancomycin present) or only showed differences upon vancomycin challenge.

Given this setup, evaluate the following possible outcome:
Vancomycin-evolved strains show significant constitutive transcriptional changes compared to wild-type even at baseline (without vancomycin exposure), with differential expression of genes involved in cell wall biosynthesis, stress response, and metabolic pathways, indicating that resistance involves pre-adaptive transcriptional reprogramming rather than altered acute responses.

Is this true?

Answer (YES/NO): YES